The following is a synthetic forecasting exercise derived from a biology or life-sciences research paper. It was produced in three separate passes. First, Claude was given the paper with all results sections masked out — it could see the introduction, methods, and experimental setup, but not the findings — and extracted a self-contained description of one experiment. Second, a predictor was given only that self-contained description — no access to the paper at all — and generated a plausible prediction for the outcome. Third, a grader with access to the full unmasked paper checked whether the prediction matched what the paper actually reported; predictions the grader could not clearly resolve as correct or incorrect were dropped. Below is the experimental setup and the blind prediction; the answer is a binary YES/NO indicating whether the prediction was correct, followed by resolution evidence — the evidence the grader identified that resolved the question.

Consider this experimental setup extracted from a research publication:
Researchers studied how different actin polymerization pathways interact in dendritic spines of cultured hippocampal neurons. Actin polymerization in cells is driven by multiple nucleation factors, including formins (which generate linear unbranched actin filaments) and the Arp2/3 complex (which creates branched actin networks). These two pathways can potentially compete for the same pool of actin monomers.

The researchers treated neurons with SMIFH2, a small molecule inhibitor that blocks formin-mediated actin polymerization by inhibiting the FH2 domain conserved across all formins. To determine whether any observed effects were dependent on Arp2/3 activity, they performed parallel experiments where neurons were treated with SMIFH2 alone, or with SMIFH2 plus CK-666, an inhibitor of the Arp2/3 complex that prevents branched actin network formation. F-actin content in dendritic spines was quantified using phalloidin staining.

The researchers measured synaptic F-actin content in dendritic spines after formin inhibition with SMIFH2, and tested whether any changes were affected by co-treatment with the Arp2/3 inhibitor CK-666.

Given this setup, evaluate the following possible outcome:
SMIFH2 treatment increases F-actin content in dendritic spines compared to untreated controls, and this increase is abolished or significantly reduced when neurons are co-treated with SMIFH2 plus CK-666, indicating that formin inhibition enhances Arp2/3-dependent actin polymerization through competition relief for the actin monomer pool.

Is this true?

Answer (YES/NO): YES